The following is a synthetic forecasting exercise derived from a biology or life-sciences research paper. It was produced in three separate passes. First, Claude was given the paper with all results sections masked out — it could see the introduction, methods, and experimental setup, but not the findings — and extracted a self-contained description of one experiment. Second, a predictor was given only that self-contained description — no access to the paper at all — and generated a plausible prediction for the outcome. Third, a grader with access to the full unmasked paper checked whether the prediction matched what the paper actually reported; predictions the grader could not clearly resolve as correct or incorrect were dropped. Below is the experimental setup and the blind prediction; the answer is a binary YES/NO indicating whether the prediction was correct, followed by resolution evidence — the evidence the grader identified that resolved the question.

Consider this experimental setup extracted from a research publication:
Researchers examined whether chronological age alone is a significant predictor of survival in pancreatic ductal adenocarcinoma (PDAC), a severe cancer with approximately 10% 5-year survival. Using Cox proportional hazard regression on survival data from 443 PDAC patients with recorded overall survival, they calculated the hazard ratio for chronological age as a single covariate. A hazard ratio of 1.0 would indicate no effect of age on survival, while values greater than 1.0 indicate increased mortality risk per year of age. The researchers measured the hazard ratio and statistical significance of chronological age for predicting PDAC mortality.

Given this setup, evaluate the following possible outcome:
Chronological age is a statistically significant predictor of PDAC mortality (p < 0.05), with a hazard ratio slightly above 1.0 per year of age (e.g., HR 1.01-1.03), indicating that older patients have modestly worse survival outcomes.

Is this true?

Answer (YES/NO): NO